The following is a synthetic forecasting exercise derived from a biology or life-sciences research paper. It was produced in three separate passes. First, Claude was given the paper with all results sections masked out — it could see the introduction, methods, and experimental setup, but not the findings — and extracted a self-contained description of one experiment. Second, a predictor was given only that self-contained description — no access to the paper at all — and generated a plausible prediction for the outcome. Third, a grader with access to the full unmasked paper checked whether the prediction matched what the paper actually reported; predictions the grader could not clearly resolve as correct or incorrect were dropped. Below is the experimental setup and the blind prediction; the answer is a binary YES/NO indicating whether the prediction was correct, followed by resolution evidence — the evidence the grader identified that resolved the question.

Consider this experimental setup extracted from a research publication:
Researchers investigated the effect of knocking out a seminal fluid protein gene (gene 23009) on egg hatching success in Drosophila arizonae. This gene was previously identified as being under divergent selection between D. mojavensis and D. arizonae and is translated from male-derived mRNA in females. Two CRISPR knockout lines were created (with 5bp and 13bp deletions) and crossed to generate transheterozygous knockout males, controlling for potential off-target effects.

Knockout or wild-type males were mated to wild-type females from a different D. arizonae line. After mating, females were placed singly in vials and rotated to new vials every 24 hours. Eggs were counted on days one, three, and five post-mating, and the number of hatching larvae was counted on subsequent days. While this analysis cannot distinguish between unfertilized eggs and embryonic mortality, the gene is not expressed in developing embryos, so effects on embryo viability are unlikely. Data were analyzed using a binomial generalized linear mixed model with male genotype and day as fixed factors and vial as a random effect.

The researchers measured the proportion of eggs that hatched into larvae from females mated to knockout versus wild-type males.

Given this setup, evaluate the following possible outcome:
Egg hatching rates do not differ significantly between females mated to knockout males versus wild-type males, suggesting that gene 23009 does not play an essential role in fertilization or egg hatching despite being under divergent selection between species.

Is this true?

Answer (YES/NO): NO